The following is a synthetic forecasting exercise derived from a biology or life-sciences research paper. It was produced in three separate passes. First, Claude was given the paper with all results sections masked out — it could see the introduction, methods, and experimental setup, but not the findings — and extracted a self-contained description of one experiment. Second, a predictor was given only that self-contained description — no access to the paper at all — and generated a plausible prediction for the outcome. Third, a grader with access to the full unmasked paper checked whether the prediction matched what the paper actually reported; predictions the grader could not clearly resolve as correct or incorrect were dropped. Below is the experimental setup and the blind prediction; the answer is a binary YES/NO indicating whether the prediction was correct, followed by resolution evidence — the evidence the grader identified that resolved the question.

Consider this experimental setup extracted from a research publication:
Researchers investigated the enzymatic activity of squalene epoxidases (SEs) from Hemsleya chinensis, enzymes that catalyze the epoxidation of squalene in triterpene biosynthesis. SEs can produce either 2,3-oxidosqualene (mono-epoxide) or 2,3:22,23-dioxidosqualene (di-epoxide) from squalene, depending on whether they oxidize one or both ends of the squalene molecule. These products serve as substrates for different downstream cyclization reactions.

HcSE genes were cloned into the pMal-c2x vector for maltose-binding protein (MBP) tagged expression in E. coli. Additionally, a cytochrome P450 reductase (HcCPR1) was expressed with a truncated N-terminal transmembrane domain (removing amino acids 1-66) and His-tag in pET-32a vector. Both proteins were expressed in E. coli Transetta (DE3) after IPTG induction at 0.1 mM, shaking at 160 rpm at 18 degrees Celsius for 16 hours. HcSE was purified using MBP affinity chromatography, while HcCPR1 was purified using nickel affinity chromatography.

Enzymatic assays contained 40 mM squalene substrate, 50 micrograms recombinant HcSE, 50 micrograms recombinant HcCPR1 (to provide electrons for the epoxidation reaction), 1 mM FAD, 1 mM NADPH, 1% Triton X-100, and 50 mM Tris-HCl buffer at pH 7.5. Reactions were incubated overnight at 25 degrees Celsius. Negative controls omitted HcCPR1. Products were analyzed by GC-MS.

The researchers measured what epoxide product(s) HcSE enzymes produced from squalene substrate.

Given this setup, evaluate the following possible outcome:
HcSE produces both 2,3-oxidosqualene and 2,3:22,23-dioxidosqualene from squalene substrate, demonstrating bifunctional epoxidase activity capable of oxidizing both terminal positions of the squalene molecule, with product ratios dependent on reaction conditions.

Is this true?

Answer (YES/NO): NO